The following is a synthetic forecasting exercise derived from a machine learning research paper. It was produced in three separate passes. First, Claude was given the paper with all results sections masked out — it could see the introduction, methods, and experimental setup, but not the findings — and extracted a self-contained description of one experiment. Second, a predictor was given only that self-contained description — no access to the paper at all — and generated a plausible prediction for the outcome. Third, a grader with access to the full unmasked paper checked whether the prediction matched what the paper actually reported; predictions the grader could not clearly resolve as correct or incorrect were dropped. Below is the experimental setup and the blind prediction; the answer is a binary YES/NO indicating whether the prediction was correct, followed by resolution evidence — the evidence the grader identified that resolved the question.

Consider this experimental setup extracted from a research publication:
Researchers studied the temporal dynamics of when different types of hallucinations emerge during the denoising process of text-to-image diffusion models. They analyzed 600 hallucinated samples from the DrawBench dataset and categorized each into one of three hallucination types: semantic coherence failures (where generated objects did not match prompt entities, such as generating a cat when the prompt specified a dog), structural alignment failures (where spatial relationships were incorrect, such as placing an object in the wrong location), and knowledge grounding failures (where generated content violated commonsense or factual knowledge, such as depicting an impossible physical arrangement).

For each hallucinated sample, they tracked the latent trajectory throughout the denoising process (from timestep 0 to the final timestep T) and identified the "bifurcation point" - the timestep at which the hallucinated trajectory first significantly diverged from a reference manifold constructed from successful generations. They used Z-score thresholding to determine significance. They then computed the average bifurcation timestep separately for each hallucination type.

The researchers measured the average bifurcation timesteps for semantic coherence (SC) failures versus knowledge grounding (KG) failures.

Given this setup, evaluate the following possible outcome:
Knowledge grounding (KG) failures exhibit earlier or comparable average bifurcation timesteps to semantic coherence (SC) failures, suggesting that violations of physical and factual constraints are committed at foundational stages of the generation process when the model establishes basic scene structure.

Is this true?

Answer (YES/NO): NO